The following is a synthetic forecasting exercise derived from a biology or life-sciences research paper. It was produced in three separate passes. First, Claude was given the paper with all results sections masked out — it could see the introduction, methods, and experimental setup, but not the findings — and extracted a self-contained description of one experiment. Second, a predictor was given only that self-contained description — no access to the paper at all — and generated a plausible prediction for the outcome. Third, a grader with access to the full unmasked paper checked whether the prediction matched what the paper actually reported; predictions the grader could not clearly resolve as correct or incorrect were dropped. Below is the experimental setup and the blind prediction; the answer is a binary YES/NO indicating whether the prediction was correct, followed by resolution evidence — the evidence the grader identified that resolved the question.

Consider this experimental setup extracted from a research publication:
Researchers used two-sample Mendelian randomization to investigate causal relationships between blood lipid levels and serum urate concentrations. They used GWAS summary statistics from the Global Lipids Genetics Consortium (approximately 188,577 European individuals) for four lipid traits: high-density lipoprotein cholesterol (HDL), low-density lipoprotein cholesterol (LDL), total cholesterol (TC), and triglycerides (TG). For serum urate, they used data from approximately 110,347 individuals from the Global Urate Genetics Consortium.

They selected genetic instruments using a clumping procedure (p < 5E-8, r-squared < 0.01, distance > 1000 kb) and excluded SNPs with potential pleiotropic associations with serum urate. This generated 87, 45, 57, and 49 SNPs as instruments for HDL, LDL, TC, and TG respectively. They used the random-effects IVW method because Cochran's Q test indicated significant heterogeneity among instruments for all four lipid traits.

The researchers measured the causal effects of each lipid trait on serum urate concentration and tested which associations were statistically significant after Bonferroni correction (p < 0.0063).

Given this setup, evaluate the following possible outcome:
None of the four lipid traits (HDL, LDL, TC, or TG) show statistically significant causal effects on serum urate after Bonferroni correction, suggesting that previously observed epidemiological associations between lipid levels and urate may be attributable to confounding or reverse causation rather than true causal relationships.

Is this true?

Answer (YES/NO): NO